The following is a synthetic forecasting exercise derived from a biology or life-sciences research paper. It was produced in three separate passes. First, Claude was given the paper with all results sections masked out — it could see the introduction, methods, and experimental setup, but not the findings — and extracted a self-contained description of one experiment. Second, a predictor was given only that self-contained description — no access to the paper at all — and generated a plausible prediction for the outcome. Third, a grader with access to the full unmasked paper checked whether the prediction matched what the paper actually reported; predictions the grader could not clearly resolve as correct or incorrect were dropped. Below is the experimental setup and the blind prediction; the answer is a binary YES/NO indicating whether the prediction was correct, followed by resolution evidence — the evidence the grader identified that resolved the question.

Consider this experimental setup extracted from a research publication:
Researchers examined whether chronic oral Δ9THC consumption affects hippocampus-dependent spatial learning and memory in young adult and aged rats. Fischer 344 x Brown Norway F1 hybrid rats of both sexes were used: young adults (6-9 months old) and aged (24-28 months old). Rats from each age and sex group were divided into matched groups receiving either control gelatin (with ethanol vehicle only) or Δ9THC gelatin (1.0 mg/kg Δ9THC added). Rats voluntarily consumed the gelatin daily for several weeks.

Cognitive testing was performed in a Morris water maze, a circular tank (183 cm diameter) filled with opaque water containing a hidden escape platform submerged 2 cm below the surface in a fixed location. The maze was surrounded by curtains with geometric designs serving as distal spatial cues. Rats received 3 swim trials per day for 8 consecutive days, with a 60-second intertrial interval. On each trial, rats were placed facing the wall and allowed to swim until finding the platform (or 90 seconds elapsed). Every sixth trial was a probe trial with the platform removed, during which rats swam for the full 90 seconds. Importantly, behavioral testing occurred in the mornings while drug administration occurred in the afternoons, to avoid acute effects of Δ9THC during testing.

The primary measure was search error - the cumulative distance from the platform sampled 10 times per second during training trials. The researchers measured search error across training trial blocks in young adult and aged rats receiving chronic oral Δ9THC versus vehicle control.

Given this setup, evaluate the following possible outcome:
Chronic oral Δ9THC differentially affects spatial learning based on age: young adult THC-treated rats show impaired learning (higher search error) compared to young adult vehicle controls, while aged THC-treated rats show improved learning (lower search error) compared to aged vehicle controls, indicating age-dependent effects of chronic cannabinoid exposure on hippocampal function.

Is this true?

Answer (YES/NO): NO